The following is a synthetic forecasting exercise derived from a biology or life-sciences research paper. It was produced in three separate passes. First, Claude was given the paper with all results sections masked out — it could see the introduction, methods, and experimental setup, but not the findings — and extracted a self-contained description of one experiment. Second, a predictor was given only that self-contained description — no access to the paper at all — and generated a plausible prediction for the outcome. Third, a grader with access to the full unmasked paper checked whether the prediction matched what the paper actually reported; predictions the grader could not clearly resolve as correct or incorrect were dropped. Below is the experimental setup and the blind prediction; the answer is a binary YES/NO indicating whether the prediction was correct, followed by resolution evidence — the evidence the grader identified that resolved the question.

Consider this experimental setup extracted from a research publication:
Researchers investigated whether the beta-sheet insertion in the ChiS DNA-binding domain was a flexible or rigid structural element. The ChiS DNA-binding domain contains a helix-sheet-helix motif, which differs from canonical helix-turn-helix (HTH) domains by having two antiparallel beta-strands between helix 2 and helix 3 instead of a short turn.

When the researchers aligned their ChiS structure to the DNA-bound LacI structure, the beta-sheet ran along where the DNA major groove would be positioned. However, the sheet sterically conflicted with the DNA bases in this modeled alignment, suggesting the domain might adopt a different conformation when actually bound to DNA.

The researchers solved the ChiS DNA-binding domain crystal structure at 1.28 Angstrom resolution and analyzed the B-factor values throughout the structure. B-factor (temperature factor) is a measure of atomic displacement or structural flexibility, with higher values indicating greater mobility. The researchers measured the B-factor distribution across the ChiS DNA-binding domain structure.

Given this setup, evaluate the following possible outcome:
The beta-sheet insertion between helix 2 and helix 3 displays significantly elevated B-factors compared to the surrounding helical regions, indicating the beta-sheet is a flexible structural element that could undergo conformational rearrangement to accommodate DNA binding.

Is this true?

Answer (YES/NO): YES